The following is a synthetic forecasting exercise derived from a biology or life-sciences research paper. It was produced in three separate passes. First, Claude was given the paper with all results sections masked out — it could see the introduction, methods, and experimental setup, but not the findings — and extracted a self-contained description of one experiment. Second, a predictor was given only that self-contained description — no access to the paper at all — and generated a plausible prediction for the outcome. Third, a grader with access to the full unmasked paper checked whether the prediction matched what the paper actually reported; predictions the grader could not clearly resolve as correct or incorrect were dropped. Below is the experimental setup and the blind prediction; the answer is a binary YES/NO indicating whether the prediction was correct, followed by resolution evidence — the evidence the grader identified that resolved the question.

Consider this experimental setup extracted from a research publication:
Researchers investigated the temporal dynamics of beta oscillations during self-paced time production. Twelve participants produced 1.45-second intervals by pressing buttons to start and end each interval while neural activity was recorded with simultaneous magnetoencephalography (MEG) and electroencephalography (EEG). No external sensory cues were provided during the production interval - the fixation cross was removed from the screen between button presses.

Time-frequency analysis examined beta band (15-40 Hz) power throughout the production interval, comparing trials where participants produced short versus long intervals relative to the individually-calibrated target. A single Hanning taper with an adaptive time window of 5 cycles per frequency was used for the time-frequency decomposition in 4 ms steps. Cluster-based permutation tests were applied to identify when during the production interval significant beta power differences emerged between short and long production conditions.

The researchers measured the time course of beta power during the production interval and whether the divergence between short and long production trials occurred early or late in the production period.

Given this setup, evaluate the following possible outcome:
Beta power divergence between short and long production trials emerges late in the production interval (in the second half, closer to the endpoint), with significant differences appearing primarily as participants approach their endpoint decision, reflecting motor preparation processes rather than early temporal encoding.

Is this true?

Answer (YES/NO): NO